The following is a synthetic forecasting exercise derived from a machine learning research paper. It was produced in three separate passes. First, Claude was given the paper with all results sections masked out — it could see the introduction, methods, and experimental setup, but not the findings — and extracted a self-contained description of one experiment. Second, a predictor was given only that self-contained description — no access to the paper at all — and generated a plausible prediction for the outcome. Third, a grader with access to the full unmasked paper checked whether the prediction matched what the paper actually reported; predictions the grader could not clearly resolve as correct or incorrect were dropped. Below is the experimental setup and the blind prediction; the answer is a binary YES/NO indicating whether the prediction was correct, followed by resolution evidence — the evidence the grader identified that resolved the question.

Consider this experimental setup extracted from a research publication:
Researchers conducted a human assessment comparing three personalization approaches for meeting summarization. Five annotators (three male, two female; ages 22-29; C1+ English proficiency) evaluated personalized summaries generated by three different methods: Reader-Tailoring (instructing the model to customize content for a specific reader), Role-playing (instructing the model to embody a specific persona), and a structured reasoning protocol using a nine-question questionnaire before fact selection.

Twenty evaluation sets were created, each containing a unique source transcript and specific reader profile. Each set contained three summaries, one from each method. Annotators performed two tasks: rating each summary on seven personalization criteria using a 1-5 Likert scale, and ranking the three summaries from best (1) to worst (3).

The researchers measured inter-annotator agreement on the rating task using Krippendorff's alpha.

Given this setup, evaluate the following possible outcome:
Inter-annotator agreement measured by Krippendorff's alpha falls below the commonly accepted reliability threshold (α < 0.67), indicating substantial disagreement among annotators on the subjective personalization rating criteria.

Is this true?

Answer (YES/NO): NO